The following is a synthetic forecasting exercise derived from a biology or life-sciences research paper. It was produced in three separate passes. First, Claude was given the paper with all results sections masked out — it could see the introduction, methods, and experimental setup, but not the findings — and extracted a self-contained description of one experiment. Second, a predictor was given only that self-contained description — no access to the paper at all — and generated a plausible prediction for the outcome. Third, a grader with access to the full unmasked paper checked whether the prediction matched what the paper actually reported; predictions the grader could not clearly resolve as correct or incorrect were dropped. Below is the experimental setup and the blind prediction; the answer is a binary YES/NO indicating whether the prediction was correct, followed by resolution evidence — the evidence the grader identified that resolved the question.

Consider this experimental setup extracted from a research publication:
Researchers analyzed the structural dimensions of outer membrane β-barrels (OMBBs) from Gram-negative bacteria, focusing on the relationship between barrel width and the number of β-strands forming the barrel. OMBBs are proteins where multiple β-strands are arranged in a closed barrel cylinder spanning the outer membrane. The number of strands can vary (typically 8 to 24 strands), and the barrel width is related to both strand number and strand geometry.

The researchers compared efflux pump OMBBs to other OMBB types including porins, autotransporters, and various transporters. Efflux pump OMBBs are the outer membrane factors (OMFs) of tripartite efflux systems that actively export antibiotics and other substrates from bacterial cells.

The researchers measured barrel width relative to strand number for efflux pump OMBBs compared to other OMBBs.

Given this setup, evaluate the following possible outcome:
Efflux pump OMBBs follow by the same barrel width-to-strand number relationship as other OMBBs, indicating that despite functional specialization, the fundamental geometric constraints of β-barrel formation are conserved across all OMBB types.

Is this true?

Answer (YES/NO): NO